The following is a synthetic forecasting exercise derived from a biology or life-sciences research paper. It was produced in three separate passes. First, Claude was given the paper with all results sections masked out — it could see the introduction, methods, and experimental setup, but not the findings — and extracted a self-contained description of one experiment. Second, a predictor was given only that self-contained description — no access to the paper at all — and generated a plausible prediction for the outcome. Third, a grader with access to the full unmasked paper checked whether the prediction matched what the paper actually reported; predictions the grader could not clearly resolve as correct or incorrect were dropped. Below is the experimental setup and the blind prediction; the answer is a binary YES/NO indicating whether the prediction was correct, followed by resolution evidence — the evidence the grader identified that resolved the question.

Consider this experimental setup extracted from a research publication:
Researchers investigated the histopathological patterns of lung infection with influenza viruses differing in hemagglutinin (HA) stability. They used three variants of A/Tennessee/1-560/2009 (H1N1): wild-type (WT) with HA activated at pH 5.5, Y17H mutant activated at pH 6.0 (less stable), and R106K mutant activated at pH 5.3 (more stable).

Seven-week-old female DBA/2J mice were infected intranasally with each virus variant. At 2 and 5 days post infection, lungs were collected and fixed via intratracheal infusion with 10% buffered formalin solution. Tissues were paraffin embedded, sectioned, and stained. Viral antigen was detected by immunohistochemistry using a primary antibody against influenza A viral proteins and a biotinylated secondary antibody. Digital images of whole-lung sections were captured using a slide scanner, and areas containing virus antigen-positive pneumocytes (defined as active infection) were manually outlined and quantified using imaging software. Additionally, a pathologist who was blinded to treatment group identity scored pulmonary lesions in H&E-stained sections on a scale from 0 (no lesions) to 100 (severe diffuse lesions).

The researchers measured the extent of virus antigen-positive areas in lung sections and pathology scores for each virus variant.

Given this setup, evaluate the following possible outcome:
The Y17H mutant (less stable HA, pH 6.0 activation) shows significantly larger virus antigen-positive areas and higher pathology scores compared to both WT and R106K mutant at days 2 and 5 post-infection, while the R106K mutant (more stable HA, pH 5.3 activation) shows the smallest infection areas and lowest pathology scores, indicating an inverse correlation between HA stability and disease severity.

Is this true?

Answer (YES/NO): NO